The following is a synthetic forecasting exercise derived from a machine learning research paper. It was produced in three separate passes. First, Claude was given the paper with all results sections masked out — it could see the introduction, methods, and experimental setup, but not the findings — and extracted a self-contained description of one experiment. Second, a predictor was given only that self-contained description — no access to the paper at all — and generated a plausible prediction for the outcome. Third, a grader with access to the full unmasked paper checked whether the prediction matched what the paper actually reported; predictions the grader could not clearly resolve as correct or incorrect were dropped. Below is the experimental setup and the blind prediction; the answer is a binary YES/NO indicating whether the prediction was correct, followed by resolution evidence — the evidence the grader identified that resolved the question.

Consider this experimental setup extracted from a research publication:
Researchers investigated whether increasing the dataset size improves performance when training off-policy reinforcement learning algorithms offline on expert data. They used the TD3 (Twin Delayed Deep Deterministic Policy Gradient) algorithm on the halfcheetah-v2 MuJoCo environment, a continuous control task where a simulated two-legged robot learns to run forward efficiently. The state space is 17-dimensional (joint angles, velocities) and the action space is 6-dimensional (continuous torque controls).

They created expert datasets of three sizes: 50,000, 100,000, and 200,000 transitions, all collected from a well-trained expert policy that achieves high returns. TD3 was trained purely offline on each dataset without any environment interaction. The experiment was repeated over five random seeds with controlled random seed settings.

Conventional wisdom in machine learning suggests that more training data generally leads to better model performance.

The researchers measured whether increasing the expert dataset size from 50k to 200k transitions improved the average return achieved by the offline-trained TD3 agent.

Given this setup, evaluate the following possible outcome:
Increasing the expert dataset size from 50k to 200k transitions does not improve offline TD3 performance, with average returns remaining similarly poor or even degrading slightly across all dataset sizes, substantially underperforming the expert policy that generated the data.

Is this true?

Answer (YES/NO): YES